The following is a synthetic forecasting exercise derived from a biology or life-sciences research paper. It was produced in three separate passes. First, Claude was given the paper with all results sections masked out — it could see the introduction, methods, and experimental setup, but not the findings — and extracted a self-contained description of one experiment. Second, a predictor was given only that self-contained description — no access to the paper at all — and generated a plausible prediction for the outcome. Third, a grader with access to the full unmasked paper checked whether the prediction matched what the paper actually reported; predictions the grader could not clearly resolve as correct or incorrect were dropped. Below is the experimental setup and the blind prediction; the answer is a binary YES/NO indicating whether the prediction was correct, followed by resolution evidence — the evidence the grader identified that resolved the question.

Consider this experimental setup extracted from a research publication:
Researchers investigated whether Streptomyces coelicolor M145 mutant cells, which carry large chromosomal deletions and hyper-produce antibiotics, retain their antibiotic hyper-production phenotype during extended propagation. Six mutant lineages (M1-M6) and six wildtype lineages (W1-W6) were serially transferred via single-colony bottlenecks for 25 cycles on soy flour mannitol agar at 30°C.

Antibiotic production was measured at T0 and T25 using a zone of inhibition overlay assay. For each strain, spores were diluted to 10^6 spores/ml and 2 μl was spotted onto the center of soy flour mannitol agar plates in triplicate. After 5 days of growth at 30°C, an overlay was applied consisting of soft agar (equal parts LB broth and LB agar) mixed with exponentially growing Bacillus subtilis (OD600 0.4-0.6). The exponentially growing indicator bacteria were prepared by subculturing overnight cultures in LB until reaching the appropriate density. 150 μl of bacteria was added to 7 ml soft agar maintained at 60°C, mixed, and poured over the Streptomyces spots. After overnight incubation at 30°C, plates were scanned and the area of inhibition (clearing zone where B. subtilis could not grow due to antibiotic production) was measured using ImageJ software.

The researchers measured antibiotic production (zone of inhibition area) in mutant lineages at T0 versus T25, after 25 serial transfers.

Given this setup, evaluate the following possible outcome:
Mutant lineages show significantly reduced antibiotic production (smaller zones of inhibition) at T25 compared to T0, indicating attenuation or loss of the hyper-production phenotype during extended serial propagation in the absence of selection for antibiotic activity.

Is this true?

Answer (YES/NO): NO